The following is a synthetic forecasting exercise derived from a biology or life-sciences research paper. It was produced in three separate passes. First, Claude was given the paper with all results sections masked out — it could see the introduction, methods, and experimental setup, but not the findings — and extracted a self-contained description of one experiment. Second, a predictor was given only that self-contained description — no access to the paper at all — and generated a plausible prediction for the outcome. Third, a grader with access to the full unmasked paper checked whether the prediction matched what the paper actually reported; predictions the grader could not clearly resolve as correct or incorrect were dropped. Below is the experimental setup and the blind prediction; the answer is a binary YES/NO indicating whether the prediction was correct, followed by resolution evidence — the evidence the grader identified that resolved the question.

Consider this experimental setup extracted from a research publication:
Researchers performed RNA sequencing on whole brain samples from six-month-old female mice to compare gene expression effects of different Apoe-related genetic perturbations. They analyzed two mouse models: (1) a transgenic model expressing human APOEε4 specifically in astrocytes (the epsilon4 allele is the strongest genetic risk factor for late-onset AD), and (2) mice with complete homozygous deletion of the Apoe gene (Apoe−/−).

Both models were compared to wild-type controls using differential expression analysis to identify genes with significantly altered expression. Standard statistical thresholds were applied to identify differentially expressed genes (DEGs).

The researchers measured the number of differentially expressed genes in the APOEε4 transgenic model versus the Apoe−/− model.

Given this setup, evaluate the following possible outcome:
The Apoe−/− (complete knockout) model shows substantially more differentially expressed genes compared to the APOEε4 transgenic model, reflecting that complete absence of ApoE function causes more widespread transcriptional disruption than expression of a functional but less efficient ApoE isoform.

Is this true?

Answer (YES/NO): YES